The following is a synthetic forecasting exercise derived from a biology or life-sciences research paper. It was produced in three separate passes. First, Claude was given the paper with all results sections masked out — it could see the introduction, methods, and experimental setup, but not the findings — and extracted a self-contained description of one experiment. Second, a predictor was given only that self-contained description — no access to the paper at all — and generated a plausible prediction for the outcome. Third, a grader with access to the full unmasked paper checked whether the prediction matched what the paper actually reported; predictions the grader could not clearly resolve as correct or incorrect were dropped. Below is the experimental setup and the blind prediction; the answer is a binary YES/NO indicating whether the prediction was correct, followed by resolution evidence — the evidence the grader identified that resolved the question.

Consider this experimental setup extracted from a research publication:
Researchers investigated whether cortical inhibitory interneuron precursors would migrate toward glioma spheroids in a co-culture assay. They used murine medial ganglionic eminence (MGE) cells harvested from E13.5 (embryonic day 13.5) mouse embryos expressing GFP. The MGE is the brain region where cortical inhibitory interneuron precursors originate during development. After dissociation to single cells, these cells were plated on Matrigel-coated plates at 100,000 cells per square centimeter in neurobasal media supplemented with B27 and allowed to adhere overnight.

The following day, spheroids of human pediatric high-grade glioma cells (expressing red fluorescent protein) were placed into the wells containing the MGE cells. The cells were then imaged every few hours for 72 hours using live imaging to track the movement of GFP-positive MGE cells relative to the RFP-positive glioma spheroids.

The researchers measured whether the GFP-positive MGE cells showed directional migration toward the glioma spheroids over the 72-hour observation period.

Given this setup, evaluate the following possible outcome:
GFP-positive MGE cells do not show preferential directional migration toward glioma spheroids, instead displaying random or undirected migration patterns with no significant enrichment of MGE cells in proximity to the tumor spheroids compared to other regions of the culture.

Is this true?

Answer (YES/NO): NO